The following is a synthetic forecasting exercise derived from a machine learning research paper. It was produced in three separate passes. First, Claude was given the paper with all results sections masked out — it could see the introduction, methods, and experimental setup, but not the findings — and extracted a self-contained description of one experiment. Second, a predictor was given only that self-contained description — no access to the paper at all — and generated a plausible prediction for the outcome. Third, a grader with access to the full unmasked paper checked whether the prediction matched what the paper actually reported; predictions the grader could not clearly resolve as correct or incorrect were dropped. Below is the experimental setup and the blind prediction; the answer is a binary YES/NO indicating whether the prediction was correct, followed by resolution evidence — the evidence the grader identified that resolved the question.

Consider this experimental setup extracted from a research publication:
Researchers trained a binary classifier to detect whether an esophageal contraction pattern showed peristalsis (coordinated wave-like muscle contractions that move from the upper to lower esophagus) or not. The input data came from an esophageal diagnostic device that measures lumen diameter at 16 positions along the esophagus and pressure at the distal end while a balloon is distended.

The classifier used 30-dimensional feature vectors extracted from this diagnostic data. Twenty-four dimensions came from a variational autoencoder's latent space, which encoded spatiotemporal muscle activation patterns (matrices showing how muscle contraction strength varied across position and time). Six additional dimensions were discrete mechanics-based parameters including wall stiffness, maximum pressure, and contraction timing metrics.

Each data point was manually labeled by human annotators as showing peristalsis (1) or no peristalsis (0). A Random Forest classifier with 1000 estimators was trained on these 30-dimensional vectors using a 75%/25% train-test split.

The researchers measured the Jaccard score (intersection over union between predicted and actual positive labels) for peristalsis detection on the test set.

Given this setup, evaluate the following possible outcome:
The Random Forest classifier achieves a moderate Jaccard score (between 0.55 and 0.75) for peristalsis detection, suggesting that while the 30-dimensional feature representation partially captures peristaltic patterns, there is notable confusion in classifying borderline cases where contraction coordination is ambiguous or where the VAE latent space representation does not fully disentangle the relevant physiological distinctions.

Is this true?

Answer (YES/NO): NO